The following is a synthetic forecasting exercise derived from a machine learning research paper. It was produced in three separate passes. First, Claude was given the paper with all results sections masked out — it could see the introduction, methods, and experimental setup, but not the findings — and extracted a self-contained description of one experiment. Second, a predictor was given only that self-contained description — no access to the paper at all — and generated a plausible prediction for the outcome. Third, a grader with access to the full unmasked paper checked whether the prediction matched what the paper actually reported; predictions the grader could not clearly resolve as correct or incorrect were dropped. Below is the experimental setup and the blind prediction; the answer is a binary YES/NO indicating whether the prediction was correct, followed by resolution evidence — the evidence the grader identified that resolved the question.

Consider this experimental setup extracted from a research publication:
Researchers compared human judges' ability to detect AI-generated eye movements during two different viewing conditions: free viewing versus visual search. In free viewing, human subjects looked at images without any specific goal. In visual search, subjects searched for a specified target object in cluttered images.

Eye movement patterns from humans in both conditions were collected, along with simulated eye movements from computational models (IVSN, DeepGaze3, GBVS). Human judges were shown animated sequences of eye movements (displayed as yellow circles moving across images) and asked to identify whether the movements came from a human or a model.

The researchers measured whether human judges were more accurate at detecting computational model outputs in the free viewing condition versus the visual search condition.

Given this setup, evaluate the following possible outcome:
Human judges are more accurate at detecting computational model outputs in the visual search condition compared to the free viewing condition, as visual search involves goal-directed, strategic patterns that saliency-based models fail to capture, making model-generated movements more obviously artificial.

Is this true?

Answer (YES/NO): NO